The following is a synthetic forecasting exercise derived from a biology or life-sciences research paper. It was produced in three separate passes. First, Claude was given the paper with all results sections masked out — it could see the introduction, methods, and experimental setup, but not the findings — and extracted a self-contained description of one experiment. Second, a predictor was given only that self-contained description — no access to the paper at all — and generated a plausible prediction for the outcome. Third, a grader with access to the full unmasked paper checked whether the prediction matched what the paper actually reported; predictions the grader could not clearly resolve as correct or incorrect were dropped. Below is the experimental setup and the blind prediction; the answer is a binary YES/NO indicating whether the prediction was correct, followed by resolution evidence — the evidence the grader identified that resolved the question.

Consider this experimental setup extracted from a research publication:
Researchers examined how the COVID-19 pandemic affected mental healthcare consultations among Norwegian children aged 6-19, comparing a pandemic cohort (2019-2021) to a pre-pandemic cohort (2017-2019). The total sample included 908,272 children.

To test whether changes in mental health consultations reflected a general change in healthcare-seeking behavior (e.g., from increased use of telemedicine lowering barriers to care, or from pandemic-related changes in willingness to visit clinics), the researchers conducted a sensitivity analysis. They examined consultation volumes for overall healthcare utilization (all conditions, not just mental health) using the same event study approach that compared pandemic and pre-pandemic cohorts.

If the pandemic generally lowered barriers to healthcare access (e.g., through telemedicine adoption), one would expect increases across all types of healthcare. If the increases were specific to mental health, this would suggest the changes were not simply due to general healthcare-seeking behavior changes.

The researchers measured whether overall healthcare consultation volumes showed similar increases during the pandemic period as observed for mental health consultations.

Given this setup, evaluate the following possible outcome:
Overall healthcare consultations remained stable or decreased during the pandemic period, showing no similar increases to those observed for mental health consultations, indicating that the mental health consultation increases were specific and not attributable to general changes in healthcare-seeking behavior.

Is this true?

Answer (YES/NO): YES